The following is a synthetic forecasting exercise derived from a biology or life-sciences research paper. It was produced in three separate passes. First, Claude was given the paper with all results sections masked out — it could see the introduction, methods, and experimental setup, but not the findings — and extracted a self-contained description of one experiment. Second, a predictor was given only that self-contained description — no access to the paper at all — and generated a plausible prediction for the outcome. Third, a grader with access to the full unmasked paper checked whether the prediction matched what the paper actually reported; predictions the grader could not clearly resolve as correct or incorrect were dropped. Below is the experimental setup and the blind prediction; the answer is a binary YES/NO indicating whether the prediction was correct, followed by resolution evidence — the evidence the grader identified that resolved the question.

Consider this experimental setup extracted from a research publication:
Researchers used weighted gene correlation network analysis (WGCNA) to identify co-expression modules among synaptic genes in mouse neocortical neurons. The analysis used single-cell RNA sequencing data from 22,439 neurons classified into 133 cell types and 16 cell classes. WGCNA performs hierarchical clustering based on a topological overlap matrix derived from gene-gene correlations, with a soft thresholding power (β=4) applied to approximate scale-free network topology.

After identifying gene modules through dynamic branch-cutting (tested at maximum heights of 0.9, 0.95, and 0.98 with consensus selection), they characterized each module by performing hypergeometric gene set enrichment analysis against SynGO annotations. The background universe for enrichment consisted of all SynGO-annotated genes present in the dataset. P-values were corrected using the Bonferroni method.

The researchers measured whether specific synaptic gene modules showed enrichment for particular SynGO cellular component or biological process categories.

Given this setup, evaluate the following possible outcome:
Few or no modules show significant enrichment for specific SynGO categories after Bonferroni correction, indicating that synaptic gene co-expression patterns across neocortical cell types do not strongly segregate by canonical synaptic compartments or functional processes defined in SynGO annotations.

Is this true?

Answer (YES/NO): NO